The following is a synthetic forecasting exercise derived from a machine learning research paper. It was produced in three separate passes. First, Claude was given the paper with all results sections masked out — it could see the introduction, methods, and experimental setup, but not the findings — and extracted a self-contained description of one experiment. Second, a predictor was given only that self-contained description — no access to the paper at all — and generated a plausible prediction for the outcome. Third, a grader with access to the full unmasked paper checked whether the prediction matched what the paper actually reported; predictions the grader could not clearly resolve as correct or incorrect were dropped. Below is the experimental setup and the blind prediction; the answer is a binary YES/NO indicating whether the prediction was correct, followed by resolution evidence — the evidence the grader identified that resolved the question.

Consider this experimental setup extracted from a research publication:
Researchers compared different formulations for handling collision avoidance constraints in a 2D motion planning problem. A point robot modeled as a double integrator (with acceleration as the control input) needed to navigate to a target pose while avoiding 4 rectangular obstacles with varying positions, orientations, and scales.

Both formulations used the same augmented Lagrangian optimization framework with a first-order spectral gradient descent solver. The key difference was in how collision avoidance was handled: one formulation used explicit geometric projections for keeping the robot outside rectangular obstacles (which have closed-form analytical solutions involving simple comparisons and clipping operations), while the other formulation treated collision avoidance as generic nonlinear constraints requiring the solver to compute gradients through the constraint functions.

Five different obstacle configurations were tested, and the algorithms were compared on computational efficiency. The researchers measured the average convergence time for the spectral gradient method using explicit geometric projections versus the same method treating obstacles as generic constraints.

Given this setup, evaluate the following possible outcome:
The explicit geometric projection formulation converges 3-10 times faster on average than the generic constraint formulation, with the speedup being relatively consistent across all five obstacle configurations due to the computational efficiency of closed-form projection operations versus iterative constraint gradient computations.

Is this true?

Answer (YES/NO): YES